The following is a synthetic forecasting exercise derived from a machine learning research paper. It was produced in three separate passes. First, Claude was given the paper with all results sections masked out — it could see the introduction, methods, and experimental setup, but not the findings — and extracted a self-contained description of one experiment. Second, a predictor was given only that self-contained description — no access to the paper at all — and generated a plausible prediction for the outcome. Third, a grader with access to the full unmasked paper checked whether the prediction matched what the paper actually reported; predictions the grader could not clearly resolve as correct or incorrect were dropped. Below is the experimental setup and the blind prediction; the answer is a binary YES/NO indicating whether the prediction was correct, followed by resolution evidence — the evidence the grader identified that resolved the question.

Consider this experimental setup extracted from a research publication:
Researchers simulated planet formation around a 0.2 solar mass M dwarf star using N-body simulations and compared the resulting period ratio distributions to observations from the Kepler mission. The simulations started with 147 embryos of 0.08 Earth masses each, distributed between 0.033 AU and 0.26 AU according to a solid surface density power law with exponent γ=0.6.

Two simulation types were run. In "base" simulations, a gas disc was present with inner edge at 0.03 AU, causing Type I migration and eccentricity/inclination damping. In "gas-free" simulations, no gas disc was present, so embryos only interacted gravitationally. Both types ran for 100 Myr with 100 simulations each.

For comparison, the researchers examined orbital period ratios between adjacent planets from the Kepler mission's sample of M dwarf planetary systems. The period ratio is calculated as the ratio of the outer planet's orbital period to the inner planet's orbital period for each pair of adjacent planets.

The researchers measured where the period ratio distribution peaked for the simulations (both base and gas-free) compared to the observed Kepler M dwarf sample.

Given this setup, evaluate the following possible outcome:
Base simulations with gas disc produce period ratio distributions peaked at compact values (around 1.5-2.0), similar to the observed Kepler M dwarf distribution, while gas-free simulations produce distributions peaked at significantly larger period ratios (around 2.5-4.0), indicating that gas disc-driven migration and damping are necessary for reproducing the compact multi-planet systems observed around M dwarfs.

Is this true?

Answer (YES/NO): NO